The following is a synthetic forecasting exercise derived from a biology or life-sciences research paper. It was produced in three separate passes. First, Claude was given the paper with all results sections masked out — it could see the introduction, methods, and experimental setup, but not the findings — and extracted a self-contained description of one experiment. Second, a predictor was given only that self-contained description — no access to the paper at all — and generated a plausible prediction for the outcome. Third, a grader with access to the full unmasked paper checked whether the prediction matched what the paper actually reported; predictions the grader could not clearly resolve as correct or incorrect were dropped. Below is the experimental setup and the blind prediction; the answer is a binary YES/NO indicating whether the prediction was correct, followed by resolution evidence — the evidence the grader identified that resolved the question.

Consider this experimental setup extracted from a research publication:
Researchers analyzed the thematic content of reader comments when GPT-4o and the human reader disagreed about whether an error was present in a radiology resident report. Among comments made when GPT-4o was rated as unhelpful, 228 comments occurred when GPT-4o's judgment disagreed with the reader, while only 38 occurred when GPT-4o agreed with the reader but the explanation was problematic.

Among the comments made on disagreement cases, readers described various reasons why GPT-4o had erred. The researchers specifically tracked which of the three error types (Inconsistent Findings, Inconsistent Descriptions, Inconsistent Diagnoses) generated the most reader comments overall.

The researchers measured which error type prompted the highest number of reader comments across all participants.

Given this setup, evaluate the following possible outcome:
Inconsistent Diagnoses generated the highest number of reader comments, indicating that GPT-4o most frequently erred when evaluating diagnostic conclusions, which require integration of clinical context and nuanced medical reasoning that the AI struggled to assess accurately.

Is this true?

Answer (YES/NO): NO